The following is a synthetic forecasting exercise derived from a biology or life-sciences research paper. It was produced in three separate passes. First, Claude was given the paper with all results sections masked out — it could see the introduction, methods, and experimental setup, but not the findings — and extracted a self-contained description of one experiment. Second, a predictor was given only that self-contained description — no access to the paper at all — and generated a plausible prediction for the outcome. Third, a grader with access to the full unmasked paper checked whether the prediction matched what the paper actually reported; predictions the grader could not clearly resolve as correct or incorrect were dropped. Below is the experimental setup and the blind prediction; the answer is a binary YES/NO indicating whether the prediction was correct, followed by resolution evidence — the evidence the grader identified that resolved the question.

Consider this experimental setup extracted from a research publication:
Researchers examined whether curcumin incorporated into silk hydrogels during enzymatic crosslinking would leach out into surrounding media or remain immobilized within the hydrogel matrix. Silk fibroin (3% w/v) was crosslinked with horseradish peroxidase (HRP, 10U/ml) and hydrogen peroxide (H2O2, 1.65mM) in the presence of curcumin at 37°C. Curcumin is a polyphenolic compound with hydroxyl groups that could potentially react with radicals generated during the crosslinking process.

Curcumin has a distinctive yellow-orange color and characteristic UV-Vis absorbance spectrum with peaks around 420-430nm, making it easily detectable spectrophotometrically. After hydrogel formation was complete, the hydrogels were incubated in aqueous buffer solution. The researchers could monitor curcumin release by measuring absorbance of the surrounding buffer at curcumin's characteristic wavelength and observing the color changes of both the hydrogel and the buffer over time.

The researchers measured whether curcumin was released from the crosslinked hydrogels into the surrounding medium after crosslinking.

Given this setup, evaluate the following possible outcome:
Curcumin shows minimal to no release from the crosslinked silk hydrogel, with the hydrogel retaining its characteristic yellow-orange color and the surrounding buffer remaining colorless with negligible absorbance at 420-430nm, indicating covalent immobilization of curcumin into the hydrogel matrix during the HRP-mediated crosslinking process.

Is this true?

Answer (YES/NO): YES